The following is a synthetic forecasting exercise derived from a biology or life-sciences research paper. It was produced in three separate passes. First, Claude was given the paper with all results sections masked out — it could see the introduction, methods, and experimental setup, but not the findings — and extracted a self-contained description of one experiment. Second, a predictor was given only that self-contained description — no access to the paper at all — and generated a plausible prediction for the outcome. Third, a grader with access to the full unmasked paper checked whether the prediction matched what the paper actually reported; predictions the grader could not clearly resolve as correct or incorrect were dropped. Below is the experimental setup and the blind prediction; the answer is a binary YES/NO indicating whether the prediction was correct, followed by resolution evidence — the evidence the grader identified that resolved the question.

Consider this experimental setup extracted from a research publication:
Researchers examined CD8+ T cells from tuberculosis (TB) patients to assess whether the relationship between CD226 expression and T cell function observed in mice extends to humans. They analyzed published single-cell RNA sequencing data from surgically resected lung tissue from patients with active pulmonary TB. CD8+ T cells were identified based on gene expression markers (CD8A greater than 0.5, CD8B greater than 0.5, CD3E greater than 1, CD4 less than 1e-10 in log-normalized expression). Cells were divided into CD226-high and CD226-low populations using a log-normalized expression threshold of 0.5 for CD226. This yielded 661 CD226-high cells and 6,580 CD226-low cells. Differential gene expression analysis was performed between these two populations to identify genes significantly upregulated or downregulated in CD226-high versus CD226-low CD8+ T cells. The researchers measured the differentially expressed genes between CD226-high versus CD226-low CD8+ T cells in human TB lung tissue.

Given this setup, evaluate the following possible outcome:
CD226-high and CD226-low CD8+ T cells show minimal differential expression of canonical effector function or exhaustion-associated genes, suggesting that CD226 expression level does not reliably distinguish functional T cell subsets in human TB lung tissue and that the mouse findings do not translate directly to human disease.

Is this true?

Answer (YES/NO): NO